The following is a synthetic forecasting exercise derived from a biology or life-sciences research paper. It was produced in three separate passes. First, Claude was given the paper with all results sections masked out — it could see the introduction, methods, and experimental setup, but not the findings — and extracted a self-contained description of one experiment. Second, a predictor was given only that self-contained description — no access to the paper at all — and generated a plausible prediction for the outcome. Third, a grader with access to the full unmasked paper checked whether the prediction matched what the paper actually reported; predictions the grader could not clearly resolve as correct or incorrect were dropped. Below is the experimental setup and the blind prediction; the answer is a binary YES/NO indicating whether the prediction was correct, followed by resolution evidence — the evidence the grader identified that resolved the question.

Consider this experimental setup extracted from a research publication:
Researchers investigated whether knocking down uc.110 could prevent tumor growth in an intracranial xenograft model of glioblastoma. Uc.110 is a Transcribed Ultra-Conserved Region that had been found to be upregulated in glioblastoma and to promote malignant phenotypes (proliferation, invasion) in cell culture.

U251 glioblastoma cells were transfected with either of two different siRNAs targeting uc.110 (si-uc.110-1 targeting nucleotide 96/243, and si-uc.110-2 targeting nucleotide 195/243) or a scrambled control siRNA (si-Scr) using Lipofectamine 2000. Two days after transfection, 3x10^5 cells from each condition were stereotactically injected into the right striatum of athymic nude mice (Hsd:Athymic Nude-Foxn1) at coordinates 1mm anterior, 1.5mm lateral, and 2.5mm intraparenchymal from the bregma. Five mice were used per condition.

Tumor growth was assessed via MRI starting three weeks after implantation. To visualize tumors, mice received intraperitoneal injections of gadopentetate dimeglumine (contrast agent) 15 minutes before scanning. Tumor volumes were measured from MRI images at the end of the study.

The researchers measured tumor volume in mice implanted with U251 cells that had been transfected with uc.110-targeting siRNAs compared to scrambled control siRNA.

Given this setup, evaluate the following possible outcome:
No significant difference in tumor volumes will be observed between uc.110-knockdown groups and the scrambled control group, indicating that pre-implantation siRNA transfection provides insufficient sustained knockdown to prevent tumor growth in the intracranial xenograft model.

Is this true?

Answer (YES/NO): NO